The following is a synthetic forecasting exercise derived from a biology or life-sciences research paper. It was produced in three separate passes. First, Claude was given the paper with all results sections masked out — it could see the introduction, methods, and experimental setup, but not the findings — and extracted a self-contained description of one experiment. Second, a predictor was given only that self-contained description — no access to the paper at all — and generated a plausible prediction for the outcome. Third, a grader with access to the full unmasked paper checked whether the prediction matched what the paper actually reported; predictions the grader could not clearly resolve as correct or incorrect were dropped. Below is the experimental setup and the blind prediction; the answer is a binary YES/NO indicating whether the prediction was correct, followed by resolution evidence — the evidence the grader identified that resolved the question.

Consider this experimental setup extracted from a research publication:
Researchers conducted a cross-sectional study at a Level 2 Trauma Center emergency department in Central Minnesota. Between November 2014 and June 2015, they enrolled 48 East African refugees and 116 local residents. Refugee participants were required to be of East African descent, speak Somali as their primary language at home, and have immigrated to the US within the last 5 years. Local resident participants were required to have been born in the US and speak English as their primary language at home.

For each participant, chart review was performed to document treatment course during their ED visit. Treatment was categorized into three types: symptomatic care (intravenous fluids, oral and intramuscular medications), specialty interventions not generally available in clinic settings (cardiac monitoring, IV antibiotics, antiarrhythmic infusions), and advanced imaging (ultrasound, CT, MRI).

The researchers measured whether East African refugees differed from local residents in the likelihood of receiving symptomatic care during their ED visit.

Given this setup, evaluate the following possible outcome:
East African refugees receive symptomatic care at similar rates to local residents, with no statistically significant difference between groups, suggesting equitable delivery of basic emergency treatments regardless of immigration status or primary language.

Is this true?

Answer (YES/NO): NO